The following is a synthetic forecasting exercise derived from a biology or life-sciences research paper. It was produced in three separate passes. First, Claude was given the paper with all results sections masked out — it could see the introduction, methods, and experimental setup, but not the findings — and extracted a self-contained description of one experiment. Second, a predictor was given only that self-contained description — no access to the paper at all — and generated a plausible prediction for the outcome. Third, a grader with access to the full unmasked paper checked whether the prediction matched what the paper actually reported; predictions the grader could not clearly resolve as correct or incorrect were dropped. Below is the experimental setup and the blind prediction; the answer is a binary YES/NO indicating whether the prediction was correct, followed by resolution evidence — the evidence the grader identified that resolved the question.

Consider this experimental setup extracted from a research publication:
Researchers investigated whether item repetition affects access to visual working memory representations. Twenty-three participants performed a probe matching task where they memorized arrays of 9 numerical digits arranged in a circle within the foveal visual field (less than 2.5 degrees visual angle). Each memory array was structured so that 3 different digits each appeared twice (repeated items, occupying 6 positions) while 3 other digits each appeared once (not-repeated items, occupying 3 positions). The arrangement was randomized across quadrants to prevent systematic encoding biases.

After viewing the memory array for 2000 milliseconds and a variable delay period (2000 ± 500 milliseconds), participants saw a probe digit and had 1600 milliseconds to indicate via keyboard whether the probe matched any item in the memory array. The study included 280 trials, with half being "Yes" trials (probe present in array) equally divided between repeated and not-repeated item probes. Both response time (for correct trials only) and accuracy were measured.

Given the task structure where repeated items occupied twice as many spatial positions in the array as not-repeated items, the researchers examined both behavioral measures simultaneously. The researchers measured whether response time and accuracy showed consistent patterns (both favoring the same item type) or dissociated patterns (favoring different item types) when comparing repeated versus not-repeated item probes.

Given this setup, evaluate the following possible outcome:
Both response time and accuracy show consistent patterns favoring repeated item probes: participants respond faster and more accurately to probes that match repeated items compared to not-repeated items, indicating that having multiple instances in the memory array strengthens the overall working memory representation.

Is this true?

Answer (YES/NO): YES